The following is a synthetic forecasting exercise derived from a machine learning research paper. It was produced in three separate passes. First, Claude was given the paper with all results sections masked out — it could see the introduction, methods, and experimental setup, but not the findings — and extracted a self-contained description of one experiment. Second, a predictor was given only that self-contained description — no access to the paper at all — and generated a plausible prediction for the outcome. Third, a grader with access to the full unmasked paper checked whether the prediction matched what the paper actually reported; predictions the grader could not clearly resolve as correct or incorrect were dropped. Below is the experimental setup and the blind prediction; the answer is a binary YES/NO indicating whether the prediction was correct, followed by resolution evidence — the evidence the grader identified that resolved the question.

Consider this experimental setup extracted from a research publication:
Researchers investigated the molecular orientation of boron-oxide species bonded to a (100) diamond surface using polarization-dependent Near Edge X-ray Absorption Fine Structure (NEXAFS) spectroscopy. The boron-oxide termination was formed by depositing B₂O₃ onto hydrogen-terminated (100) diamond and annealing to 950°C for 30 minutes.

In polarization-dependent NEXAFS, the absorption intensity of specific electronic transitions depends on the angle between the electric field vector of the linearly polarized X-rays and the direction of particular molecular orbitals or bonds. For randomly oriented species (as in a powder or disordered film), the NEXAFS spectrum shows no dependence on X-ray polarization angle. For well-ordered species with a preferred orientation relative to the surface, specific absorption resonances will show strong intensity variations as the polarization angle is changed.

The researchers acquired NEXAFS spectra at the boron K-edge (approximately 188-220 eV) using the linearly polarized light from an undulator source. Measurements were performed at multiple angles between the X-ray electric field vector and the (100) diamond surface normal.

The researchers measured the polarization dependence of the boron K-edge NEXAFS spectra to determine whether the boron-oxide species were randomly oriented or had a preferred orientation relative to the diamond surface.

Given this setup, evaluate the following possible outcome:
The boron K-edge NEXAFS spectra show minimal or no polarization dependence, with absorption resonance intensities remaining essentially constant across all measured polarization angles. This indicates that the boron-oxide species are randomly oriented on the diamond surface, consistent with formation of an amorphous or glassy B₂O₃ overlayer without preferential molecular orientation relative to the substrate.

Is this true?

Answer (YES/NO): NO